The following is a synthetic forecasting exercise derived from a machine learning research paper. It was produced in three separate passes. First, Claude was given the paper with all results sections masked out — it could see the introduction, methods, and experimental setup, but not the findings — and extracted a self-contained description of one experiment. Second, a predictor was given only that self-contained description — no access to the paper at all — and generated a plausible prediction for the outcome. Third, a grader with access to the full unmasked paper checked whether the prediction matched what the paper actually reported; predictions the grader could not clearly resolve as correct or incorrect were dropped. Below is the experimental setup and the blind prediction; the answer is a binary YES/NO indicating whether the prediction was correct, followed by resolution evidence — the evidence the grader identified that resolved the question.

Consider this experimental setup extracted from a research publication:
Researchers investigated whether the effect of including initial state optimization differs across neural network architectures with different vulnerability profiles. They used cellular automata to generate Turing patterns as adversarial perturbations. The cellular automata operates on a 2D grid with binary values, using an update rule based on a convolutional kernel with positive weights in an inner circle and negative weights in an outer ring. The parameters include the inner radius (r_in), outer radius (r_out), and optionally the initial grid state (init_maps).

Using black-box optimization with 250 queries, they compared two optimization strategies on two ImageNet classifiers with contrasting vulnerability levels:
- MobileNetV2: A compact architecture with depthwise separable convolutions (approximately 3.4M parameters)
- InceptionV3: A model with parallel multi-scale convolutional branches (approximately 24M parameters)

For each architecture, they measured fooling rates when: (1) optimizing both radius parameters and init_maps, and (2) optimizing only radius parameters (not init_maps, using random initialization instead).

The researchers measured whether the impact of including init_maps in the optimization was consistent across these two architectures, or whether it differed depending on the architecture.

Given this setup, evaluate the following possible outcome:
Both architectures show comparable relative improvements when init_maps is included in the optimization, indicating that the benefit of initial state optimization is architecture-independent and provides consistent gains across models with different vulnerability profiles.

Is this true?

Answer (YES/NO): NO